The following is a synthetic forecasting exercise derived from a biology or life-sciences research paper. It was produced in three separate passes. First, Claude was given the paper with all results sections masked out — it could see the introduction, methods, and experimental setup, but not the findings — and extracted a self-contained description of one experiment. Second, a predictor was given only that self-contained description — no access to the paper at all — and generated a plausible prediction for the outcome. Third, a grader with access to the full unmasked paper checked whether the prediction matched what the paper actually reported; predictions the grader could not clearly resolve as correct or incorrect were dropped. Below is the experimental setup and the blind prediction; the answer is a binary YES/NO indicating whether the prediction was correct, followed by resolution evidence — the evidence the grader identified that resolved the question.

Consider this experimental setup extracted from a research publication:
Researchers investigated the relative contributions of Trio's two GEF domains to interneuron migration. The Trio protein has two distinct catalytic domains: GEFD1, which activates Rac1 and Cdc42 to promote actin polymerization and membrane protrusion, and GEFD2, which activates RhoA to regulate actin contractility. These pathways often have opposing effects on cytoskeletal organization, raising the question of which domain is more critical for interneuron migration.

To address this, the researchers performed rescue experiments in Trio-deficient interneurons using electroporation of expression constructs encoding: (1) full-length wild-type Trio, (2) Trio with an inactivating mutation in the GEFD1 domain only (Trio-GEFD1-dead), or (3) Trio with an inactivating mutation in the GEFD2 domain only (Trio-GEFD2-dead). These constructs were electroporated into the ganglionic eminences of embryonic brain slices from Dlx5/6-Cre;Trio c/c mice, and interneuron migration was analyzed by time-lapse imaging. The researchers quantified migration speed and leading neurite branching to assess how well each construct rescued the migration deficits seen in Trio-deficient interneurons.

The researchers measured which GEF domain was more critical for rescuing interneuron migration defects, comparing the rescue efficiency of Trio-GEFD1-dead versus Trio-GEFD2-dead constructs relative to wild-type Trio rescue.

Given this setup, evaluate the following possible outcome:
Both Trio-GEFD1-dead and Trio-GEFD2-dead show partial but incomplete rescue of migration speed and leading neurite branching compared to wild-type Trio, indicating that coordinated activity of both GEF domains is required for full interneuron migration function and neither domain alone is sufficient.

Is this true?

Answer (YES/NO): YES